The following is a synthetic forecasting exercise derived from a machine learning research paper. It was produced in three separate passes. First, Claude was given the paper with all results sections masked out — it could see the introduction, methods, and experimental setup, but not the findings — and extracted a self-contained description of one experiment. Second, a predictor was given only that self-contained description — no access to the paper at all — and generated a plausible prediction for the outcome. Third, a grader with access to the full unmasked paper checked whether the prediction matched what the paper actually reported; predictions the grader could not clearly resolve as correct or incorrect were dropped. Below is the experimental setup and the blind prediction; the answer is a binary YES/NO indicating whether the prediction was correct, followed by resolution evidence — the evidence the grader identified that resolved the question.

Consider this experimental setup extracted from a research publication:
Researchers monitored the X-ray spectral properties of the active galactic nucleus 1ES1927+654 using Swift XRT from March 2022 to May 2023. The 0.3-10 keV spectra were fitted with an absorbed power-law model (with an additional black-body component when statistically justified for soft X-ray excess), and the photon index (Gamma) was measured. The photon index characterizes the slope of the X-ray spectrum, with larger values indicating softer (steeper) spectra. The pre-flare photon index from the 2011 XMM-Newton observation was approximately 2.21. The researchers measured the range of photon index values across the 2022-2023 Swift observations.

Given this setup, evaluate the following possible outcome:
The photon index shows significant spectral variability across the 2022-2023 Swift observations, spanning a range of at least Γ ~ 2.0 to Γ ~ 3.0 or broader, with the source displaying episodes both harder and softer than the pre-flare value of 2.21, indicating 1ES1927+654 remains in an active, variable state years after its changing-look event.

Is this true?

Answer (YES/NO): NO